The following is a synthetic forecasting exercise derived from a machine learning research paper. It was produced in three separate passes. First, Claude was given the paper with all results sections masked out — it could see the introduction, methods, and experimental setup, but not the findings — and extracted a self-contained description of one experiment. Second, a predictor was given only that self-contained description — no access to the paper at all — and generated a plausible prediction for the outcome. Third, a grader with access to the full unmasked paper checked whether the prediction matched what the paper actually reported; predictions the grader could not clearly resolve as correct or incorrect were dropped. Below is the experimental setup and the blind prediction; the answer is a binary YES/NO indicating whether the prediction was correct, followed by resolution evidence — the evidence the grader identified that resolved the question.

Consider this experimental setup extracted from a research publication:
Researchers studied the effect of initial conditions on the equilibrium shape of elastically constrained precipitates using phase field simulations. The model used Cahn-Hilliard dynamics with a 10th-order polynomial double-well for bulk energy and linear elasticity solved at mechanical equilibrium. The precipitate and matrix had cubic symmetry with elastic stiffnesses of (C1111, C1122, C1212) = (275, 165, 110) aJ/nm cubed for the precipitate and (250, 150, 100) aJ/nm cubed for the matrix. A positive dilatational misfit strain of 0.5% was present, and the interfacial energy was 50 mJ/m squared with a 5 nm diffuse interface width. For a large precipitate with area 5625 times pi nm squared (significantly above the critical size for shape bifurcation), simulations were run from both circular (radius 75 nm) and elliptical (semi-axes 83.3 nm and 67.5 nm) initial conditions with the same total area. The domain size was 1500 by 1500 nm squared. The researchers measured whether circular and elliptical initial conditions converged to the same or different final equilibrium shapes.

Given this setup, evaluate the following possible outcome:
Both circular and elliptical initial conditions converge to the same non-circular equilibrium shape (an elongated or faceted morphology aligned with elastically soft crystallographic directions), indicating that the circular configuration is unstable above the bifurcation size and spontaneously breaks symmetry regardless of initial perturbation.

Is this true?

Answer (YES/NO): NO